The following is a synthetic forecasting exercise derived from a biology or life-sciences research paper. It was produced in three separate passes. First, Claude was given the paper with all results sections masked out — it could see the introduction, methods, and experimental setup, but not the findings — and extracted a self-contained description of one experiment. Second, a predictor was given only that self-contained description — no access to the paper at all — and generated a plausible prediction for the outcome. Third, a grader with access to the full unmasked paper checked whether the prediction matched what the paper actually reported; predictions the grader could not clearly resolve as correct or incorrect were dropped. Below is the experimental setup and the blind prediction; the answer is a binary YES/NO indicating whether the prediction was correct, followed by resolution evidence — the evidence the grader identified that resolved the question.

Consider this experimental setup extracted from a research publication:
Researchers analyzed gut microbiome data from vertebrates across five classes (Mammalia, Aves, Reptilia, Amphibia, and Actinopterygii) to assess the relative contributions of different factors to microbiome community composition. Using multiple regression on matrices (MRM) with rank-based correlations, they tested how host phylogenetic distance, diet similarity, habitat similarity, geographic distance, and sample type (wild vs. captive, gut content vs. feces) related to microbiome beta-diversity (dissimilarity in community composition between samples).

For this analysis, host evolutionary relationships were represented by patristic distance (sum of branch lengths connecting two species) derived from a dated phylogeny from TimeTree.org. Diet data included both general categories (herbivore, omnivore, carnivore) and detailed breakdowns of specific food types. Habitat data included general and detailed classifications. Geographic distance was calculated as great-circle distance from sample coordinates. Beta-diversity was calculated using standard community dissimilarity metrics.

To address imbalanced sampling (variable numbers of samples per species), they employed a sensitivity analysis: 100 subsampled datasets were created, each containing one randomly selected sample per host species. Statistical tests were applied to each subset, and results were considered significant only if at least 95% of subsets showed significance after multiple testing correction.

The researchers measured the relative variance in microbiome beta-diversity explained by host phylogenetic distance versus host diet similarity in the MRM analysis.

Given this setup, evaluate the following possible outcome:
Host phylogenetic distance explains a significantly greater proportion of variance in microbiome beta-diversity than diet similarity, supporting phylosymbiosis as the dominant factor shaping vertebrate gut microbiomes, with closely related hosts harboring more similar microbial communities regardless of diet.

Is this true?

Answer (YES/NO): NO